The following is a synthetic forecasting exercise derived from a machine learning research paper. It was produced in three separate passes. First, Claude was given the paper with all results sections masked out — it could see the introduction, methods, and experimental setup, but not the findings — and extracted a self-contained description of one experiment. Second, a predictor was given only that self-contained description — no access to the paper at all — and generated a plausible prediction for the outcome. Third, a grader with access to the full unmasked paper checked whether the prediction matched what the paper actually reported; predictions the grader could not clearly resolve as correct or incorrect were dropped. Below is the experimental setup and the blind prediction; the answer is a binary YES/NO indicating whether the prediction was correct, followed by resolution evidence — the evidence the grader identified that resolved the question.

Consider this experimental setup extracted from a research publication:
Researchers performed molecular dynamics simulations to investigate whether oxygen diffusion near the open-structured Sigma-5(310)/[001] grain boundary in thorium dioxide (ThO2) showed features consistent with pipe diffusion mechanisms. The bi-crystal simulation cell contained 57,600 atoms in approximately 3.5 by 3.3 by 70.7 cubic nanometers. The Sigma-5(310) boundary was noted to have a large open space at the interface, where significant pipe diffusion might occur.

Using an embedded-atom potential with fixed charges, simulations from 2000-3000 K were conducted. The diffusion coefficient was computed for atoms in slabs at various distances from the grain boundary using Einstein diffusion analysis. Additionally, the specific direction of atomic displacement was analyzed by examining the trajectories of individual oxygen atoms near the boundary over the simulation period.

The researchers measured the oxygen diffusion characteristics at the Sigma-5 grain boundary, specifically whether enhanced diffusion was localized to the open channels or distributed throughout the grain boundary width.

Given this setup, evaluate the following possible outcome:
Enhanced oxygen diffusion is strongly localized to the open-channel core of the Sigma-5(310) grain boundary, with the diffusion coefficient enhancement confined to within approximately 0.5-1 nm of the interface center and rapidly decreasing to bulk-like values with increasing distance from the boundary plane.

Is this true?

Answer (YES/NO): NO